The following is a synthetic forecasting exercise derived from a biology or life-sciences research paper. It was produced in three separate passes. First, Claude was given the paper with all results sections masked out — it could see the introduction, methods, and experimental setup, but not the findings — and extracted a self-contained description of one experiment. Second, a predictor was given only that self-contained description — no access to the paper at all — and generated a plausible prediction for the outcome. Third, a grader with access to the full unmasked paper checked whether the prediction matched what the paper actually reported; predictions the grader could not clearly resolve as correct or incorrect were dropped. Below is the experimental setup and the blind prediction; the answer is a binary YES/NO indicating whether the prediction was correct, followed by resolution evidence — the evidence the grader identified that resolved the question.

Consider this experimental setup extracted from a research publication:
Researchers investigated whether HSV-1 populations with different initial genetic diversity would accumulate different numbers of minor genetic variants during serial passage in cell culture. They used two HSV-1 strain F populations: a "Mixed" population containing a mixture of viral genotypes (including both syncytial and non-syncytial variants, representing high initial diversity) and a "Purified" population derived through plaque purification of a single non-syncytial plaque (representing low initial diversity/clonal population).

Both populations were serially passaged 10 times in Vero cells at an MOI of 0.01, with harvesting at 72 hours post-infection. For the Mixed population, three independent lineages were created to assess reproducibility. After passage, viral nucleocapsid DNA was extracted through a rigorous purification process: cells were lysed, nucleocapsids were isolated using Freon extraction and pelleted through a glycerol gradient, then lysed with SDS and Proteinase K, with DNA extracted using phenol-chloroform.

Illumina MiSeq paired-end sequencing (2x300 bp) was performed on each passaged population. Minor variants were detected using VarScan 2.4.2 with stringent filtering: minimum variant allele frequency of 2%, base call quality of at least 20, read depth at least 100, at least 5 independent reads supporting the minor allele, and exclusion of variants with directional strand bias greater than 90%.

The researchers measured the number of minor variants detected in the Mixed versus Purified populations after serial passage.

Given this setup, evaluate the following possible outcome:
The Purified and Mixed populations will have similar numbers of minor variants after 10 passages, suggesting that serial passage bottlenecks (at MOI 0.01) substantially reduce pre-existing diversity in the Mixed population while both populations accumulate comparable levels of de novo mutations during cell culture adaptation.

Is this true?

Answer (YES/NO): NO